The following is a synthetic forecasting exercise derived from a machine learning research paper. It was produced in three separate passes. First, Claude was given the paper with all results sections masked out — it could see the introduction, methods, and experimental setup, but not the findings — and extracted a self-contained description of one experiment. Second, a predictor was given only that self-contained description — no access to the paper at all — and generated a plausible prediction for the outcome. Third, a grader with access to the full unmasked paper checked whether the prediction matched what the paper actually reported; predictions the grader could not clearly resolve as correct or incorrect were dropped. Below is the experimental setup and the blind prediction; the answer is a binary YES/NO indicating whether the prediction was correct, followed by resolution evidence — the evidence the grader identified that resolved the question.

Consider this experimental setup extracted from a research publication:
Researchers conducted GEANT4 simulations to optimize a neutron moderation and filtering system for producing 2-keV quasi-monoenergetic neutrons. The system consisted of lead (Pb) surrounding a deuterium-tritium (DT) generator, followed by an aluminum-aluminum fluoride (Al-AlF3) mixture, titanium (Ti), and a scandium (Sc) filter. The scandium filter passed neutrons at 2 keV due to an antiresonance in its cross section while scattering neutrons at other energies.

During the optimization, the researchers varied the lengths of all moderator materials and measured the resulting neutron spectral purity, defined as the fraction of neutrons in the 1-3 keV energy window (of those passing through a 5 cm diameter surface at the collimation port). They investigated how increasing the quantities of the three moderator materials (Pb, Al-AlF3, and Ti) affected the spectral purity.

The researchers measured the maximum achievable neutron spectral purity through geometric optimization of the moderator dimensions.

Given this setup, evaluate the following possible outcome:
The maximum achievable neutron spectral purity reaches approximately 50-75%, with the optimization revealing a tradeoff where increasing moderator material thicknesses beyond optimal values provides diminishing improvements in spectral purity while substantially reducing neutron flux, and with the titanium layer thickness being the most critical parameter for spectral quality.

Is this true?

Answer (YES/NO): NO